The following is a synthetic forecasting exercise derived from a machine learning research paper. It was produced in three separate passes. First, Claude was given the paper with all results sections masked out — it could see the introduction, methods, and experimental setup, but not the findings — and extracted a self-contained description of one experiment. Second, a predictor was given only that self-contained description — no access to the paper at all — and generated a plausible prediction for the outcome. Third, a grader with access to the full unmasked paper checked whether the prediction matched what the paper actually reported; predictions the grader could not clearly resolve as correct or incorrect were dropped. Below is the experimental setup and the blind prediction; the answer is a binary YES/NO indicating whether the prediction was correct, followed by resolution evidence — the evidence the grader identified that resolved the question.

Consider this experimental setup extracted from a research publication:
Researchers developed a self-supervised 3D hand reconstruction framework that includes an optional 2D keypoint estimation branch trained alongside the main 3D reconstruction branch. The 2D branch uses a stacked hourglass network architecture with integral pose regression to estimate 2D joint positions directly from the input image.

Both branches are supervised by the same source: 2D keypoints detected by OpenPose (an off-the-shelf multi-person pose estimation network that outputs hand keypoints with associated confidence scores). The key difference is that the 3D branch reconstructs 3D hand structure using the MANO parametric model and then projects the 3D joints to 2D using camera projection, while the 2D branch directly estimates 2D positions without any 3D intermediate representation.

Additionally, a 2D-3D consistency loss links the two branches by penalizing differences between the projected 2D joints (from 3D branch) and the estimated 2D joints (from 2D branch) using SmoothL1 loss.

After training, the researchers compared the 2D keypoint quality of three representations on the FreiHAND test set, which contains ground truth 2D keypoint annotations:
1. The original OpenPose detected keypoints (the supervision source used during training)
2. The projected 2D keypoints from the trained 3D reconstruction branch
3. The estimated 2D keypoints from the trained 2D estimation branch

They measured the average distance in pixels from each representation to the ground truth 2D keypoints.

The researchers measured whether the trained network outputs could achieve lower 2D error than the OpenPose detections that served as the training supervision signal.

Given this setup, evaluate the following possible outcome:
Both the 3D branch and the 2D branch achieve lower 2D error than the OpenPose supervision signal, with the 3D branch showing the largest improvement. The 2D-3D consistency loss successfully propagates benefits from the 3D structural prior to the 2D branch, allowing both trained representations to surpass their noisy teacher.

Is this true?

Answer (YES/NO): YES